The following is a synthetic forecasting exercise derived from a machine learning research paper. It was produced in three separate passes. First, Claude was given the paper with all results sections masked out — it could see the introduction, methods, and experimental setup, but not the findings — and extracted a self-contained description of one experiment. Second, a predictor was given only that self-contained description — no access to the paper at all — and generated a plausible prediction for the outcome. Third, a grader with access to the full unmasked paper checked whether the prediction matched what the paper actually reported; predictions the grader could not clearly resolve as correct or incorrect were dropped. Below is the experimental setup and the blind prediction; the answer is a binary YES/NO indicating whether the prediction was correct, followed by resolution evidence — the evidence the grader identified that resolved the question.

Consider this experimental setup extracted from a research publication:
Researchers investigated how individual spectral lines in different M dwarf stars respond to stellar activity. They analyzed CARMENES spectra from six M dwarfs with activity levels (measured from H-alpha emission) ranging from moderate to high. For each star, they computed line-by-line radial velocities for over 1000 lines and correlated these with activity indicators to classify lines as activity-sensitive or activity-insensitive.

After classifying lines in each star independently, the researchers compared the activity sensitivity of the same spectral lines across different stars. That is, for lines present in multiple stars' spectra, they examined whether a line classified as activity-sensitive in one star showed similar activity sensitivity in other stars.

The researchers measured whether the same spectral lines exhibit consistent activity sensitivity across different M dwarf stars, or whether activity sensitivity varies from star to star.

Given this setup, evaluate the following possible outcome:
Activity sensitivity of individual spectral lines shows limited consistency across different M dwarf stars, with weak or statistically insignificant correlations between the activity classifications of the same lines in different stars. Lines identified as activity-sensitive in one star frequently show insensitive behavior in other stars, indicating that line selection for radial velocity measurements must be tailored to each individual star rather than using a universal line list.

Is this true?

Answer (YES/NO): YES